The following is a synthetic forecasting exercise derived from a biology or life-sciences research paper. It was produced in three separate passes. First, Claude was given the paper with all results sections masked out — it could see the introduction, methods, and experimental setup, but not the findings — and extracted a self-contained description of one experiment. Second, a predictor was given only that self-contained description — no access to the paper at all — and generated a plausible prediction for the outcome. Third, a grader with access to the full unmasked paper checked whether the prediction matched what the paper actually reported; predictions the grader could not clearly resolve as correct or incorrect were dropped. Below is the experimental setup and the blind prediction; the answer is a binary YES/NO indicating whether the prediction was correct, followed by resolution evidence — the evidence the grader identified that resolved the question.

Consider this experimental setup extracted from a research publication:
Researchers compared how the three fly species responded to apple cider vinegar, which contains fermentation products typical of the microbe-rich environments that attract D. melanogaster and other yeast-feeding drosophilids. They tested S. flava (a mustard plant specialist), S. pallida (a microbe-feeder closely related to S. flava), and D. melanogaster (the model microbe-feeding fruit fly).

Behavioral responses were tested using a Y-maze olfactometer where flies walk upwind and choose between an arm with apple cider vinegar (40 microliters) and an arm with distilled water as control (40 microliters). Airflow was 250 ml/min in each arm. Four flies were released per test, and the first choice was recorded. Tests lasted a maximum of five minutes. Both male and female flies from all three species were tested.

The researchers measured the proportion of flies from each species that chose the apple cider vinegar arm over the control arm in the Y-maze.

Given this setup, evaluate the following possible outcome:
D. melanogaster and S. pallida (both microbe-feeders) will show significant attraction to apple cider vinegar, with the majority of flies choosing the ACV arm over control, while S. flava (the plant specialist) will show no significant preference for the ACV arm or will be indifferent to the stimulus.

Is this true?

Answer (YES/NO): NO